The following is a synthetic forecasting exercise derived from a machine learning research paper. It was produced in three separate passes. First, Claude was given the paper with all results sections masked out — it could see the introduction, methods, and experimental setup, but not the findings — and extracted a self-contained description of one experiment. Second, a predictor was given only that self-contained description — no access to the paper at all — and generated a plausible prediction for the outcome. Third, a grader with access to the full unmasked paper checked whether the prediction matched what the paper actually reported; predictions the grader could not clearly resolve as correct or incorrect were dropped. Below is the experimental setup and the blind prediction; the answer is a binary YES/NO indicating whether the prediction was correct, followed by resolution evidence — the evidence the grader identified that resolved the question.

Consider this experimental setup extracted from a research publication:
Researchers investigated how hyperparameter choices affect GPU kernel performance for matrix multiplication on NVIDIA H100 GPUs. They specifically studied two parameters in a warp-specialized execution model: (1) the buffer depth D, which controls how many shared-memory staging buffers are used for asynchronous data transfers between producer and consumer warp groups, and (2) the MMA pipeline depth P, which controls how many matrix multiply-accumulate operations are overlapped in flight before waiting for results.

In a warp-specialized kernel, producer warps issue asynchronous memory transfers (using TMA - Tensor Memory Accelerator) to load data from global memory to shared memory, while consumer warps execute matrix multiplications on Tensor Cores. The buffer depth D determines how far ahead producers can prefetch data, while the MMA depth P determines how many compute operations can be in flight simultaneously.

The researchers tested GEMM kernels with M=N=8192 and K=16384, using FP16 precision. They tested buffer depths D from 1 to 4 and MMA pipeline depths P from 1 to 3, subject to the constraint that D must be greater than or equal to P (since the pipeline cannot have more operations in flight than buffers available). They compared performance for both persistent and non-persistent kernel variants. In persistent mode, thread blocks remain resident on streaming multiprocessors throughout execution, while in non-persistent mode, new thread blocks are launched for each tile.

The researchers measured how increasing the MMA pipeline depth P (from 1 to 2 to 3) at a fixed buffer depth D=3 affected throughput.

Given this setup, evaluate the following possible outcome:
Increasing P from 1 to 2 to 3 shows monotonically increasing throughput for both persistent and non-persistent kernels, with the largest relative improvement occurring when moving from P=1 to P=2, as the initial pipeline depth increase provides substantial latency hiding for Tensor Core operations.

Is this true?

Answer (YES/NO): NO